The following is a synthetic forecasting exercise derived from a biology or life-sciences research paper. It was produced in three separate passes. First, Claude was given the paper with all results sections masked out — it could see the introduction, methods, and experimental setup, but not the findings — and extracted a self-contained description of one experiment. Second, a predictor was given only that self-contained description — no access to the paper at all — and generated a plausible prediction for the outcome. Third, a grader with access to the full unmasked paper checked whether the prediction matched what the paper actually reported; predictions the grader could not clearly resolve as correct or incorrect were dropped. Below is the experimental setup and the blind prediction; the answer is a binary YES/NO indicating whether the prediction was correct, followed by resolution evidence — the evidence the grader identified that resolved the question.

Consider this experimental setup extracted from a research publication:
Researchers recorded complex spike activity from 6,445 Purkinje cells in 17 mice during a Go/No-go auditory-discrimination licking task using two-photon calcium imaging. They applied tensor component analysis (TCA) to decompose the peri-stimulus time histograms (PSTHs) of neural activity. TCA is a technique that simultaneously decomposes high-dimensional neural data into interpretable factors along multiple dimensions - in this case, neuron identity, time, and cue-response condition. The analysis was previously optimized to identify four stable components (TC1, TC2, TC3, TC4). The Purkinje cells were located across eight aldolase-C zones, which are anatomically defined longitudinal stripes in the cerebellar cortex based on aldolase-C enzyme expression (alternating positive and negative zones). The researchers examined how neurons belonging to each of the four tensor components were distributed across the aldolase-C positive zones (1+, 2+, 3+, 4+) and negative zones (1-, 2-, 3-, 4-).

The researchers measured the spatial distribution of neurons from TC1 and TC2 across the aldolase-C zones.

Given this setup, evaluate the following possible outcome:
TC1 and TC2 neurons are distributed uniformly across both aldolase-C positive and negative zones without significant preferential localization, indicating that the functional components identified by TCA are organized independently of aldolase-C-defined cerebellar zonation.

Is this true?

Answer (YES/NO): NO